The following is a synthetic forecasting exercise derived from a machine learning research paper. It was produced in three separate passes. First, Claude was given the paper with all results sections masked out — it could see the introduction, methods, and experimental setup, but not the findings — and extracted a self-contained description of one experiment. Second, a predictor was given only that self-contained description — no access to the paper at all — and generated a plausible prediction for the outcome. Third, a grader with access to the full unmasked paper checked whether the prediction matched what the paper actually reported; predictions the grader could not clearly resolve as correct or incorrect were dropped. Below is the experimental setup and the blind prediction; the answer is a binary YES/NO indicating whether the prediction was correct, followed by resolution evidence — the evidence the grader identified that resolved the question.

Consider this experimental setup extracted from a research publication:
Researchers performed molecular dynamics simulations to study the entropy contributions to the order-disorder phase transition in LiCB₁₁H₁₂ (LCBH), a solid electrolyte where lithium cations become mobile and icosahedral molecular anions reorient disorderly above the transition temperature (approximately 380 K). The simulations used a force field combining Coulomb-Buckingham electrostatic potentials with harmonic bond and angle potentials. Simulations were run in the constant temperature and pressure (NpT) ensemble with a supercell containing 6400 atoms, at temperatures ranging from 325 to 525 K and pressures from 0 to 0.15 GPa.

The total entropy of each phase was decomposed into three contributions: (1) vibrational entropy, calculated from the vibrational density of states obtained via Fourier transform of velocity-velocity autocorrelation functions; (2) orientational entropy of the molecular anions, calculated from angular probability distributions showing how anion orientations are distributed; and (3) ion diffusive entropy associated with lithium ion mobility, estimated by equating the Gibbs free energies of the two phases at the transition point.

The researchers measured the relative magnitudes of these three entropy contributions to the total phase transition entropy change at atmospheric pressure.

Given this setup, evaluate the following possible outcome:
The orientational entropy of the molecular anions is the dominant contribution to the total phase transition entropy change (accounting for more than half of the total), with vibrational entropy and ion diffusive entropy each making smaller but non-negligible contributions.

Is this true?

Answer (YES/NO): NO